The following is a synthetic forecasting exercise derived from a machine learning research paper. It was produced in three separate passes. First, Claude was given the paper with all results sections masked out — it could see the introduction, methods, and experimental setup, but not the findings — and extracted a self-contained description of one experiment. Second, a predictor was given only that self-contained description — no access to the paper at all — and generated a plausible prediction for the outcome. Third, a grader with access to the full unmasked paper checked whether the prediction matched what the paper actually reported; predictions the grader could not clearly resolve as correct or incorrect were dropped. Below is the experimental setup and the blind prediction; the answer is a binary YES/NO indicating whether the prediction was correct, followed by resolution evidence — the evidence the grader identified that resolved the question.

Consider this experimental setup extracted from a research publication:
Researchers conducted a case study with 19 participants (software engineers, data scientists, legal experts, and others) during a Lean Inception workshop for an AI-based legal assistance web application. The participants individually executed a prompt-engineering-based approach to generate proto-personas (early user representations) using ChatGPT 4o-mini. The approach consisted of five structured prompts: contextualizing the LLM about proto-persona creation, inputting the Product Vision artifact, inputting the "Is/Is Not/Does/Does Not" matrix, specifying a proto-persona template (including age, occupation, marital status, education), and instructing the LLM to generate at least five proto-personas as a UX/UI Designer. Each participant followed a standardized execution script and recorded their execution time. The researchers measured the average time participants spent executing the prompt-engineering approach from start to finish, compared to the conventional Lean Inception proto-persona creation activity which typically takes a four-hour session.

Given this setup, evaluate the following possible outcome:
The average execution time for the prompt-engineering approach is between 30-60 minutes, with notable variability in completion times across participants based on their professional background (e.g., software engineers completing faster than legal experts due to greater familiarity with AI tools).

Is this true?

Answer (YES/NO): NO